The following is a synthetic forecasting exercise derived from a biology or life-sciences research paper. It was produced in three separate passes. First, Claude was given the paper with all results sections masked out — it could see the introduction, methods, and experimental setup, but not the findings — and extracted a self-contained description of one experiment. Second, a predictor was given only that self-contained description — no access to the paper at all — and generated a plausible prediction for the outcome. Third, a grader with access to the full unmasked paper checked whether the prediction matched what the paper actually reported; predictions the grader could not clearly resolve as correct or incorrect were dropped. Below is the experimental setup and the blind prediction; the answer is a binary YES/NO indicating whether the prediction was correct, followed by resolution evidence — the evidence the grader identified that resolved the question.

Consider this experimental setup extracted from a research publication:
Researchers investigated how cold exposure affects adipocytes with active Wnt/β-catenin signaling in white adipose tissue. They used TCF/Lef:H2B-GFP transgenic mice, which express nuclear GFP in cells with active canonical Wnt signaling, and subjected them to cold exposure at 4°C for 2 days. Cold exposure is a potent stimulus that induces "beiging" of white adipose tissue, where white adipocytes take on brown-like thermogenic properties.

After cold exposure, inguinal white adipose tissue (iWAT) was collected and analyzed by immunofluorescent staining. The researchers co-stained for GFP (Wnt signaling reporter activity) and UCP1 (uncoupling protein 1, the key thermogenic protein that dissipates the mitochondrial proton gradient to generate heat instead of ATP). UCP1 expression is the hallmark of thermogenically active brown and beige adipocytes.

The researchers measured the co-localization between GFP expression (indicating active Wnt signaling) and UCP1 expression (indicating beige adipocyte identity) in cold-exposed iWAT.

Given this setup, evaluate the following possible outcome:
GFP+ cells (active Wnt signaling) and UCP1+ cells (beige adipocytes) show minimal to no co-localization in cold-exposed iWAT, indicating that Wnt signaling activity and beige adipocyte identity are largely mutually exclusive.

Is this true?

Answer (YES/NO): NO